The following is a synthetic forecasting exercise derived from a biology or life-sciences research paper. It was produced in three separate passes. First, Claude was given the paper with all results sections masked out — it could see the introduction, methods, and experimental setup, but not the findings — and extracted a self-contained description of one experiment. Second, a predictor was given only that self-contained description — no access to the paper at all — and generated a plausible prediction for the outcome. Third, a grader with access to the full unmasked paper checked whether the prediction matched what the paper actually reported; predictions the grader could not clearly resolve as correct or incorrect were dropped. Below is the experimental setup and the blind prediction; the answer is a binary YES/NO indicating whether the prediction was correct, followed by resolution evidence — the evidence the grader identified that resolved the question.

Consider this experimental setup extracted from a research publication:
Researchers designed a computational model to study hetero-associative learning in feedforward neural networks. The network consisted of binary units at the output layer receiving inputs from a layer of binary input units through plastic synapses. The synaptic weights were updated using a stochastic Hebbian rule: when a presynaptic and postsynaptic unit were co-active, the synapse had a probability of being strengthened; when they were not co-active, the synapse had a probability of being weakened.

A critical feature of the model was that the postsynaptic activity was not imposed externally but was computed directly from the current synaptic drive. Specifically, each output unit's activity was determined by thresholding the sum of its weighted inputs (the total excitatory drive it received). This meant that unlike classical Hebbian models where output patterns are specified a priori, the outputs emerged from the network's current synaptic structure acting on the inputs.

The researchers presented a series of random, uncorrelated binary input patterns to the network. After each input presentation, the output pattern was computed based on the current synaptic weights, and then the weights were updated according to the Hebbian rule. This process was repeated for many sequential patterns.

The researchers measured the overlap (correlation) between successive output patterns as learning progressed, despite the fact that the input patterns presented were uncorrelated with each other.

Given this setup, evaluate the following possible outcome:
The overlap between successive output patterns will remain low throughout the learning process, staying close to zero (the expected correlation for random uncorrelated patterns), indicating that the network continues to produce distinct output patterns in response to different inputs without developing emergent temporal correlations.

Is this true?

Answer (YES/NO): NO